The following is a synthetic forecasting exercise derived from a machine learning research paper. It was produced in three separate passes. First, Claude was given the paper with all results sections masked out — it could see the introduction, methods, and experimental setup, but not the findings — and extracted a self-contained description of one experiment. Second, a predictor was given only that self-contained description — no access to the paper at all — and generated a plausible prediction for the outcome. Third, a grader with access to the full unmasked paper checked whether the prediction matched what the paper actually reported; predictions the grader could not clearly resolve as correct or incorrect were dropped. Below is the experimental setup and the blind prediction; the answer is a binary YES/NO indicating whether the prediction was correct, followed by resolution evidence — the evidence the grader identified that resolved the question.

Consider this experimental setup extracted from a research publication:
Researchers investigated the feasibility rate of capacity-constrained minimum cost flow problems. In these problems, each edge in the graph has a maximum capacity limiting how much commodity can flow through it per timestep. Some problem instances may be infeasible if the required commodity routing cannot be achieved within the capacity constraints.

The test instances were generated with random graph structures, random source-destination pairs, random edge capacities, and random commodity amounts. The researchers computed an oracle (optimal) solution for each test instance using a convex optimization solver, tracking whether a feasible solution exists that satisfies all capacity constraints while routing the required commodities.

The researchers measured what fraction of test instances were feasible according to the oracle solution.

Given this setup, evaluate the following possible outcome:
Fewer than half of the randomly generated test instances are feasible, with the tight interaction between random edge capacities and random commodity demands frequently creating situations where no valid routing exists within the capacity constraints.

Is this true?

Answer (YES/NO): NO